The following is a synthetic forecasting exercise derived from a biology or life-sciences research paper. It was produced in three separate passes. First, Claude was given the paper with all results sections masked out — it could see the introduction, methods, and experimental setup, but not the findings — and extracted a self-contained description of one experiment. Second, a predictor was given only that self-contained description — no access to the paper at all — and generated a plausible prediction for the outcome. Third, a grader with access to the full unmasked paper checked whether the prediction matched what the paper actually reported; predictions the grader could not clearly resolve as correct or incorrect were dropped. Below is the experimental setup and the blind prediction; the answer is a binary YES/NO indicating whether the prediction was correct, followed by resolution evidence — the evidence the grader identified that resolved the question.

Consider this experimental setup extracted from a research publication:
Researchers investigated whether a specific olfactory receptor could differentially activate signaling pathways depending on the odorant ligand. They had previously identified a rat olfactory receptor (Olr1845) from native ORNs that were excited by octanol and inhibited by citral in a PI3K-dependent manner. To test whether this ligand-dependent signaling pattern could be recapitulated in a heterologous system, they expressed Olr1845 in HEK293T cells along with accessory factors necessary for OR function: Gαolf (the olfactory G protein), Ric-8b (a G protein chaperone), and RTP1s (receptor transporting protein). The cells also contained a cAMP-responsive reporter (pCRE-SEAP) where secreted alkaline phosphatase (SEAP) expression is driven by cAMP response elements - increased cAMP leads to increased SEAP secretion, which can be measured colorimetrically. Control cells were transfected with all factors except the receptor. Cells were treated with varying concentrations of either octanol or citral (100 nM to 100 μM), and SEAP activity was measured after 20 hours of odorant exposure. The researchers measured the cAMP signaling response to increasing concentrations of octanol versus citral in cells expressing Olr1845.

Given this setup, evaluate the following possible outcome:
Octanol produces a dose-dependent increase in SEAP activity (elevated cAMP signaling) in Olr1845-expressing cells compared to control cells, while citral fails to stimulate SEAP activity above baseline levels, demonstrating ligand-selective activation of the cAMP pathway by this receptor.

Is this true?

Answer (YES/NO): YES